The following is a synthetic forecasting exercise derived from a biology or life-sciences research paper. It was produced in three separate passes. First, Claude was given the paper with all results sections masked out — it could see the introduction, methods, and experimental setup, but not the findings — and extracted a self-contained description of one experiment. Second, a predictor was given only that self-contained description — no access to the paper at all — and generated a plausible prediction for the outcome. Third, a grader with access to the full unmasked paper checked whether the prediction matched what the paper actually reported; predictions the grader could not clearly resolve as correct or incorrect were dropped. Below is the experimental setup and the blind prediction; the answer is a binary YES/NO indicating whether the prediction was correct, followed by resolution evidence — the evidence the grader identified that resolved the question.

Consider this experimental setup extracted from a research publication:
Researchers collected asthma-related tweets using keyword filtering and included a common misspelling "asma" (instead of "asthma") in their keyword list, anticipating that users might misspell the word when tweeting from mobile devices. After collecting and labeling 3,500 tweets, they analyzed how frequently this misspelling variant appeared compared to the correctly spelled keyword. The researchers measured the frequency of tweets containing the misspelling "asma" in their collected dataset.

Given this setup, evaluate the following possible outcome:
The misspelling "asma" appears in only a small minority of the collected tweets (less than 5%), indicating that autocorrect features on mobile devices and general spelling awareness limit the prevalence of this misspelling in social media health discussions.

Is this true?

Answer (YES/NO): YES